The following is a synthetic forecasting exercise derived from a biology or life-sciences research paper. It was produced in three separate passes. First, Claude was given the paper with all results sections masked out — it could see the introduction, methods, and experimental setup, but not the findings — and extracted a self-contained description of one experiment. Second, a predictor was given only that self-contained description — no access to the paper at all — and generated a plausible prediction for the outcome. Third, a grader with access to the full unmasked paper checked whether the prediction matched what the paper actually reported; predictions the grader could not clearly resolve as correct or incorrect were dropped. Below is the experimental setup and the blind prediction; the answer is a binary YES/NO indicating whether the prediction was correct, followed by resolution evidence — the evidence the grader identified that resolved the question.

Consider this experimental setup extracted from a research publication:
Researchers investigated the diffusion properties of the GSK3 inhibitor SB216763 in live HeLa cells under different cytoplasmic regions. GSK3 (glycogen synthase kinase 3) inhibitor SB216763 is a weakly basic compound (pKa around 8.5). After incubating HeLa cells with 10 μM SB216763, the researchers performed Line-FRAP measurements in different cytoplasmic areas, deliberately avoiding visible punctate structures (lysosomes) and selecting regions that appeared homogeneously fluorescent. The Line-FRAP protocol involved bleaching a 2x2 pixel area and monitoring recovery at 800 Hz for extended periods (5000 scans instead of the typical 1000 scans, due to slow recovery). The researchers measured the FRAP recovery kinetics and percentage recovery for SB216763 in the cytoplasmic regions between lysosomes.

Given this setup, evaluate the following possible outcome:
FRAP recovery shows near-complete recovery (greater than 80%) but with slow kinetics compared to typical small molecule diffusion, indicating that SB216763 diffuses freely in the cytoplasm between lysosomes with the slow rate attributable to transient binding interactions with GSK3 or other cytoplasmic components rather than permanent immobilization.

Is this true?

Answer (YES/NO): NO